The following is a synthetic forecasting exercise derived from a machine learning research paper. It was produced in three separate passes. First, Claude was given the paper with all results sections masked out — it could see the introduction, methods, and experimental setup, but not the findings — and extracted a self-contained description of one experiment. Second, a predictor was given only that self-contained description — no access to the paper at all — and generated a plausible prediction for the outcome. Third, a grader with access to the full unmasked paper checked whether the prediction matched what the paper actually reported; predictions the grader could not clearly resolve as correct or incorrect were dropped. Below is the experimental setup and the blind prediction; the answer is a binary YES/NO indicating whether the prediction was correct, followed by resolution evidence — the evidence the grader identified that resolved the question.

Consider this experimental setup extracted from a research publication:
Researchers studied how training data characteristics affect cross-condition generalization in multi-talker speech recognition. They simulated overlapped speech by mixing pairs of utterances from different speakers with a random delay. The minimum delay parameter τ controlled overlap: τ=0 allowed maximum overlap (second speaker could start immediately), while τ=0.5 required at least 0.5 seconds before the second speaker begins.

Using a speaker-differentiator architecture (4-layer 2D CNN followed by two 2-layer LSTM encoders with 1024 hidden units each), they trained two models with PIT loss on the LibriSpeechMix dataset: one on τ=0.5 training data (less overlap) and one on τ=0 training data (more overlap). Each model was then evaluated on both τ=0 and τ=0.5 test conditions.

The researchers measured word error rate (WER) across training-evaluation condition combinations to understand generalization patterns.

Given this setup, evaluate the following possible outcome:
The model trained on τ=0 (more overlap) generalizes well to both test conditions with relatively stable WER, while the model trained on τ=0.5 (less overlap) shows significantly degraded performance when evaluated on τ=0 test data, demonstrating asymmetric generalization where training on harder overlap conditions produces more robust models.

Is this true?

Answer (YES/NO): NO